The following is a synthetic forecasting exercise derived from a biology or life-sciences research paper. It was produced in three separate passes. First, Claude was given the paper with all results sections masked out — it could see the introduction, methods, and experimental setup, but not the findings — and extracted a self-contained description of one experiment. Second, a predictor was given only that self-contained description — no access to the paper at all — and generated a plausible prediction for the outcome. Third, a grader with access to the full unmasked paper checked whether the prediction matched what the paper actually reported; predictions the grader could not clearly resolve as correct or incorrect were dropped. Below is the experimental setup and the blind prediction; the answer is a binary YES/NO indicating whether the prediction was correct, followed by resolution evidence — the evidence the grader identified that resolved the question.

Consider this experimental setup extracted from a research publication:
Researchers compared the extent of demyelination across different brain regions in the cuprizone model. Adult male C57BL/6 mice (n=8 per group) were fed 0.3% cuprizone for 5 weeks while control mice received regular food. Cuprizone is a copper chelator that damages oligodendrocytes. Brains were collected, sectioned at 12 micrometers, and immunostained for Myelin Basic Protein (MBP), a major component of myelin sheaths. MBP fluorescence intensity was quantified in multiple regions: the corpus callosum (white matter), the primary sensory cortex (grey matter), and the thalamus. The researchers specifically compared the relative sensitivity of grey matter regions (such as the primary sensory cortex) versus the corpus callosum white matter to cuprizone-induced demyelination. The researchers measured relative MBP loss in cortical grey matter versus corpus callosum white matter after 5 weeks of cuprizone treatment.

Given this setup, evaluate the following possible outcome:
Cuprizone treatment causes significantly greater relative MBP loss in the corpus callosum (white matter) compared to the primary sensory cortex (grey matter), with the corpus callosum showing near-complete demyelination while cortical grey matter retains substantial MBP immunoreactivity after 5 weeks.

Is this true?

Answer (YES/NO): NO